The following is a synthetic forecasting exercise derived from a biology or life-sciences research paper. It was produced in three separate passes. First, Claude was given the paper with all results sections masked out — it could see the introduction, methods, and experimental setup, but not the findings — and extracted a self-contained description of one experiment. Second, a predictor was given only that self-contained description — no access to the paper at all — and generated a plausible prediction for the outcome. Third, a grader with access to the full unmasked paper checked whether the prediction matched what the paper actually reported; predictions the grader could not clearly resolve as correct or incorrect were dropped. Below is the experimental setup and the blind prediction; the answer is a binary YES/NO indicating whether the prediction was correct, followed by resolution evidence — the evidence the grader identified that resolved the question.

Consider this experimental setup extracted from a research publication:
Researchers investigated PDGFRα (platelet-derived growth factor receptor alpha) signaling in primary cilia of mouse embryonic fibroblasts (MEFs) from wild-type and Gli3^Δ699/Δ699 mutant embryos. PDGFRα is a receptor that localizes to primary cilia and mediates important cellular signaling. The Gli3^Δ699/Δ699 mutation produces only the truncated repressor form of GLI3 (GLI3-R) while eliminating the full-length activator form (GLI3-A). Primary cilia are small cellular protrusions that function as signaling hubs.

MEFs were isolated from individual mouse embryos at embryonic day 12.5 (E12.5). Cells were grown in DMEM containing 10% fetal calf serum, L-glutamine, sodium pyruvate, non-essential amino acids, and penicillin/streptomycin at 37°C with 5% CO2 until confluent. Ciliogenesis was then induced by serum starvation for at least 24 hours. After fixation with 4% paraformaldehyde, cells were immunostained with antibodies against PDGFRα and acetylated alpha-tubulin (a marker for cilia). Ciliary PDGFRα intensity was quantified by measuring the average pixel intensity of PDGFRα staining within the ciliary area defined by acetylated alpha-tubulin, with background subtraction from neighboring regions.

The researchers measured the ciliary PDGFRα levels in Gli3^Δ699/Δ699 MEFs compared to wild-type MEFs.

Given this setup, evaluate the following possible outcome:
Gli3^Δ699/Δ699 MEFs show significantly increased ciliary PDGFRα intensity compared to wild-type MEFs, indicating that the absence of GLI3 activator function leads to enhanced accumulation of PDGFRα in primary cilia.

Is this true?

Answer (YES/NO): NO